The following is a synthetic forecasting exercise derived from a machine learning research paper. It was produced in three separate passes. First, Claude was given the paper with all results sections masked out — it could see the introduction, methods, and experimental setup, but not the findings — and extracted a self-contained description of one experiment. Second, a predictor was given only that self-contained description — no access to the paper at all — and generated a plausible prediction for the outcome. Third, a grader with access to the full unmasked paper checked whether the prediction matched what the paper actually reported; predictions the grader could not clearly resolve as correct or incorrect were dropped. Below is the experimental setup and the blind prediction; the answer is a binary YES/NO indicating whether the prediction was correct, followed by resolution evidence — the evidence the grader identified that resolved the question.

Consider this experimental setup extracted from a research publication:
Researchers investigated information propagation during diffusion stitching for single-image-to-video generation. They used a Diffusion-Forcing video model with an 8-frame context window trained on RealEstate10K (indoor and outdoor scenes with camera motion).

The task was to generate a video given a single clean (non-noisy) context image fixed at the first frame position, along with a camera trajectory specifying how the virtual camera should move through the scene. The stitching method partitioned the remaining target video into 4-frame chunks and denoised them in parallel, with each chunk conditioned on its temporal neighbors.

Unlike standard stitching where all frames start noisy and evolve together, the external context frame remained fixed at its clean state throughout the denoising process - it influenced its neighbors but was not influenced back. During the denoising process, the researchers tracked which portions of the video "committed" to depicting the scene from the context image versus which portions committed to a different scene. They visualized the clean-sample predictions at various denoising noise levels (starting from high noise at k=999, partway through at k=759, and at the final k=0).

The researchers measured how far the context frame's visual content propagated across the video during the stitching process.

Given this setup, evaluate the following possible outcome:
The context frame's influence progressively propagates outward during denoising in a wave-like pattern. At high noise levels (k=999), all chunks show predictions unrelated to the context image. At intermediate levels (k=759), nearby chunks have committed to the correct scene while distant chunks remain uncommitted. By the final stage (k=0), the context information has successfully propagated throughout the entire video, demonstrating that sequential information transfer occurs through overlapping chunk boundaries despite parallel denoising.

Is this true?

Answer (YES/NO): NO